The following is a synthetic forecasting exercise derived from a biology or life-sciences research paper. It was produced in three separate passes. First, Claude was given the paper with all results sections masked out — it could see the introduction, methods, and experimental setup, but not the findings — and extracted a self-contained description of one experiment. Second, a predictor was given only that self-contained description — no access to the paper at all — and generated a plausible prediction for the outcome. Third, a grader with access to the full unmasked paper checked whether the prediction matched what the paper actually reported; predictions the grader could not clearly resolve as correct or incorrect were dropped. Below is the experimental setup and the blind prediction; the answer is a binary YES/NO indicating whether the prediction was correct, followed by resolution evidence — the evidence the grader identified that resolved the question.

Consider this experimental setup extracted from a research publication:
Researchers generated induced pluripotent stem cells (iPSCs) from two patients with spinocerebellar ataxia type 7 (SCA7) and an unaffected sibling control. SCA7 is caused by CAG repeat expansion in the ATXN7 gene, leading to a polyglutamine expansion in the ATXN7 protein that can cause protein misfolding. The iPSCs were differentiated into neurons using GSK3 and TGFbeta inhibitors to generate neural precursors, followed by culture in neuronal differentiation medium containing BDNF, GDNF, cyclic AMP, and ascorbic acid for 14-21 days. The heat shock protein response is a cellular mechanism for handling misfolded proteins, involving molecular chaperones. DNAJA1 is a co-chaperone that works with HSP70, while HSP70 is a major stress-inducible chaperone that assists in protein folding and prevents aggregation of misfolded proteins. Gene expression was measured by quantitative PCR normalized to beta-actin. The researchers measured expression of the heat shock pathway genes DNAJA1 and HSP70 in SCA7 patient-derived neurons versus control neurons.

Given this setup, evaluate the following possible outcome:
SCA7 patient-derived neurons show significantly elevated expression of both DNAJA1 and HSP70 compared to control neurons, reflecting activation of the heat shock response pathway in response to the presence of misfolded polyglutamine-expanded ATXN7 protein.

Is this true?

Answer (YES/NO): NO